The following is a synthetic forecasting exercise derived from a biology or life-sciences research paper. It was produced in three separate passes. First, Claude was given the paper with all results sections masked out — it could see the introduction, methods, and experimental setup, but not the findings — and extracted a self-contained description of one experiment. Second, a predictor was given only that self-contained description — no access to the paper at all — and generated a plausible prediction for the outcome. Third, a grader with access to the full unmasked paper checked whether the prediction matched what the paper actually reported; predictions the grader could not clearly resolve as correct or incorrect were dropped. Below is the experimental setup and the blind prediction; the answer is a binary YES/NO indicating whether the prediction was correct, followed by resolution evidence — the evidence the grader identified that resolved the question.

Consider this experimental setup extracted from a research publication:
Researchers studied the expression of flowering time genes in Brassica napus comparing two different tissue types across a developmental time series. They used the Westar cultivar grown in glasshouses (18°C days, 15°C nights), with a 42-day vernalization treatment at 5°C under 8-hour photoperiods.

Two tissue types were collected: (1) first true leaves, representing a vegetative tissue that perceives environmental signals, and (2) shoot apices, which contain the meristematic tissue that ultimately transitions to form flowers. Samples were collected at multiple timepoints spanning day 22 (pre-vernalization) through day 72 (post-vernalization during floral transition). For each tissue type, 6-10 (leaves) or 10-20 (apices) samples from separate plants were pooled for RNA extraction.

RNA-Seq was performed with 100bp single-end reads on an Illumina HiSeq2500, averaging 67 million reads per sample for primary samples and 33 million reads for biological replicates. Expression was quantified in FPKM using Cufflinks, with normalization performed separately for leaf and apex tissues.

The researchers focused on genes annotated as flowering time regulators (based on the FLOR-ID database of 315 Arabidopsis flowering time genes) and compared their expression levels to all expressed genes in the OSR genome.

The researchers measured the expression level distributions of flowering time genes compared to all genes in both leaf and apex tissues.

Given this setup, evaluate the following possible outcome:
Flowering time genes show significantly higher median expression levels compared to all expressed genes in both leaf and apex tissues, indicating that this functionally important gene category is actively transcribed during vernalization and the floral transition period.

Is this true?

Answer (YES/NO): NO